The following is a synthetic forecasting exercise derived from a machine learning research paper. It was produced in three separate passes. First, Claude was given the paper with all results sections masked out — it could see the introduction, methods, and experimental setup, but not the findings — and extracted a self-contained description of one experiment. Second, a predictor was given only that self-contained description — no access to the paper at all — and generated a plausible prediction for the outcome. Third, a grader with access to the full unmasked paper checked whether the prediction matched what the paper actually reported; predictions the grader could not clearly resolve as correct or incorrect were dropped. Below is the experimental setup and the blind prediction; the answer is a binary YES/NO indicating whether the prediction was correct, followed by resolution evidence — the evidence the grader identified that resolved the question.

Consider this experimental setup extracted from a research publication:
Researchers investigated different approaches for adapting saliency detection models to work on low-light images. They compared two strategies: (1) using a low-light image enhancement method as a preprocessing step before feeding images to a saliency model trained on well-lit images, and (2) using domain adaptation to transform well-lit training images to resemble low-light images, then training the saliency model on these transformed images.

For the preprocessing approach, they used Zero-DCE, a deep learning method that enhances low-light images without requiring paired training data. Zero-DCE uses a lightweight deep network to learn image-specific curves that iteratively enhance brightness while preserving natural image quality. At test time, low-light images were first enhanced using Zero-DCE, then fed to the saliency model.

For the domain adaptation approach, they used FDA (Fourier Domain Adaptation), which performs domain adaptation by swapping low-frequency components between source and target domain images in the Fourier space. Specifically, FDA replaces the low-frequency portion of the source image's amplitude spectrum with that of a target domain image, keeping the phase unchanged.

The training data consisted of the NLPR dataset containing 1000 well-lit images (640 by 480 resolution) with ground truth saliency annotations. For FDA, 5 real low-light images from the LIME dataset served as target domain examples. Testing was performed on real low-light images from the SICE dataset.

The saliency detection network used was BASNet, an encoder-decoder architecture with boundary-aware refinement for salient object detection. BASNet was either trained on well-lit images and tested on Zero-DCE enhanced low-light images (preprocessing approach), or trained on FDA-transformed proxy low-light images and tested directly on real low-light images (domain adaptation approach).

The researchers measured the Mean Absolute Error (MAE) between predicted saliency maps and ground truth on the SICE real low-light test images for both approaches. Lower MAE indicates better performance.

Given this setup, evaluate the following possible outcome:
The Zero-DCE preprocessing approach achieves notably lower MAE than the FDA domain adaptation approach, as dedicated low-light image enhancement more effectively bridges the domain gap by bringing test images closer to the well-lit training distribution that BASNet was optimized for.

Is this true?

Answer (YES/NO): NO